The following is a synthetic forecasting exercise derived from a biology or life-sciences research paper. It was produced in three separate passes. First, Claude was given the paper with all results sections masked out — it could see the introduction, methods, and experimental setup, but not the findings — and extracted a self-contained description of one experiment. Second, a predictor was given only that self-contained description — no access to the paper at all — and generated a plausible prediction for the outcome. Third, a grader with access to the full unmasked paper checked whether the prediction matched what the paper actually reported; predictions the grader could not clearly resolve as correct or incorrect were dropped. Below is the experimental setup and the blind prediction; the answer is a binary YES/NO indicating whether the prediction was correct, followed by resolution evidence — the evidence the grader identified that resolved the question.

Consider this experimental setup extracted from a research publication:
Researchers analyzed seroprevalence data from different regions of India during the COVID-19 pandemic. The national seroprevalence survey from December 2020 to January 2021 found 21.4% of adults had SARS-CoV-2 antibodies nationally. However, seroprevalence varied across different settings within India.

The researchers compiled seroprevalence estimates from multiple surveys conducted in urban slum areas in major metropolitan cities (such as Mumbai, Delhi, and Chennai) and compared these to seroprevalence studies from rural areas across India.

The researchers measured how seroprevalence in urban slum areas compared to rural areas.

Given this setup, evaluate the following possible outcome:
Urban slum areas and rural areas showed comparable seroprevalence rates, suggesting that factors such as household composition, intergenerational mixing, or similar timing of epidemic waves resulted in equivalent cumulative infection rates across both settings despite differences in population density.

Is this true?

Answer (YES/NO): NO